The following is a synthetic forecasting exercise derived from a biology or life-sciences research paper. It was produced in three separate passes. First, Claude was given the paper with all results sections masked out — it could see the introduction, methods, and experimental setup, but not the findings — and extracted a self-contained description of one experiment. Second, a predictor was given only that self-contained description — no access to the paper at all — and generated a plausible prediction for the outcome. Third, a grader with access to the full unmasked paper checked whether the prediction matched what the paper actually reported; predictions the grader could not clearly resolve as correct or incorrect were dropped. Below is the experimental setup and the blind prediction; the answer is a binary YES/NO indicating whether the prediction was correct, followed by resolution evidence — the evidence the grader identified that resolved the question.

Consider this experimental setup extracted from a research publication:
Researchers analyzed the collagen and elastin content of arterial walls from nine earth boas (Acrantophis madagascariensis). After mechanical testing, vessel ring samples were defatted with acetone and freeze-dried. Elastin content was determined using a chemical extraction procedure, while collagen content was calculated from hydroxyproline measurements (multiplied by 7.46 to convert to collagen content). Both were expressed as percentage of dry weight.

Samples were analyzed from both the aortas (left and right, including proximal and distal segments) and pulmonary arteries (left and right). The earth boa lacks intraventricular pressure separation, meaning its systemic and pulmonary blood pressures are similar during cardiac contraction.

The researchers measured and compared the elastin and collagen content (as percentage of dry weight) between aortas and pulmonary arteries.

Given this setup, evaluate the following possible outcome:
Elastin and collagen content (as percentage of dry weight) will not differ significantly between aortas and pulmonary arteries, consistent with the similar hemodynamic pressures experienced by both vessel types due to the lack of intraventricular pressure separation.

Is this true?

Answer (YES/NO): NO